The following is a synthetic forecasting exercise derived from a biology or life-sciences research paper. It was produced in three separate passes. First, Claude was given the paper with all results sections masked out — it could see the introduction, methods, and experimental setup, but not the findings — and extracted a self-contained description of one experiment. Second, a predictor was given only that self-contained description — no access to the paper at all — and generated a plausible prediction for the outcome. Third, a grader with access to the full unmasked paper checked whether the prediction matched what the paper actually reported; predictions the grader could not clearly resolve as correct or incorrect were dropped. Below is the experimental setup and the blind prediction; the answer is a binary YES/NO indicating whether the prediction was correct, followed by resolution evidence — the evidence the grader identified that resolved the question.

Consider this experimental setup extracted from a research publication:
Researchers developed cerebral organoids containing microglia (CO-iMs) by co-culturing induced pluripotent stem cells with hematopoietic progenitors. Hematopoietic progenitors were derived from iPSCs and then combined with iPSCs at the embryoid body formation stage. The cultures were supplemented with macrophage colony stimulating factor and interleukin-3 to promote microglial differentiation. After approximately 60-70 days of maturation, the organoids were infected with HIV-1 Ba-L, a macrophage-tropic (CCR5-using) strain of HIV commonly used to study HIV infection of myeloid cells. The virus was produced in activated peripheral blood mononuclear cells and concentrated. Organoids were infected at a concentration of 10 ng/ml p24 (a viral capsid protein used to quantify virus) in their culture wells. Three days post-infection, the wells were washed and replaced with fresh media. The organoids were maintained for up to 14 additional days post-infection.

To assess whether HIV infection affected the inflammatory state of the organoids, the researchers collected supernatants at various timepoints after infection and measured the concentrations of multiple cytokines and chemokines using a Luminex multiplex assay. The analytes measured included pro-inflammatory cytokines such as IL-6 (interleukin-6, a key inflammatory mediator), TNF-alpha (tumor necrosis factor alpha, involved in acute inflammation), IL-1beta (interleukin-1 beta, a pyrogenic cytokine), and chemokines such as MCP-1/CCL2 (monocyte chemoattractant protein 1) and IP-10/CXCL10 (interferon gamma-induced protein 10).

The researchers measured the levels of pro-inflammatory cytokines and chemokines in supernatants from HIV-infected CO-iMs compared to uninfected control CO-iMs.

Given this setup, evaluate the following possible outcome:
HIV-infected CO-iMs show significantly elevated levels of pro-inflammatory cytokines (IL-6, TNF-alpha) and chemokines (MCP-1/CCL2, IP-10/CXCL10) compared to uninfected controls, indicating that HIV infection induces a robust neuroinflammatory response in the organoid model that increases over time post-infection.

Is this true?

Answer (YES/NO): NO